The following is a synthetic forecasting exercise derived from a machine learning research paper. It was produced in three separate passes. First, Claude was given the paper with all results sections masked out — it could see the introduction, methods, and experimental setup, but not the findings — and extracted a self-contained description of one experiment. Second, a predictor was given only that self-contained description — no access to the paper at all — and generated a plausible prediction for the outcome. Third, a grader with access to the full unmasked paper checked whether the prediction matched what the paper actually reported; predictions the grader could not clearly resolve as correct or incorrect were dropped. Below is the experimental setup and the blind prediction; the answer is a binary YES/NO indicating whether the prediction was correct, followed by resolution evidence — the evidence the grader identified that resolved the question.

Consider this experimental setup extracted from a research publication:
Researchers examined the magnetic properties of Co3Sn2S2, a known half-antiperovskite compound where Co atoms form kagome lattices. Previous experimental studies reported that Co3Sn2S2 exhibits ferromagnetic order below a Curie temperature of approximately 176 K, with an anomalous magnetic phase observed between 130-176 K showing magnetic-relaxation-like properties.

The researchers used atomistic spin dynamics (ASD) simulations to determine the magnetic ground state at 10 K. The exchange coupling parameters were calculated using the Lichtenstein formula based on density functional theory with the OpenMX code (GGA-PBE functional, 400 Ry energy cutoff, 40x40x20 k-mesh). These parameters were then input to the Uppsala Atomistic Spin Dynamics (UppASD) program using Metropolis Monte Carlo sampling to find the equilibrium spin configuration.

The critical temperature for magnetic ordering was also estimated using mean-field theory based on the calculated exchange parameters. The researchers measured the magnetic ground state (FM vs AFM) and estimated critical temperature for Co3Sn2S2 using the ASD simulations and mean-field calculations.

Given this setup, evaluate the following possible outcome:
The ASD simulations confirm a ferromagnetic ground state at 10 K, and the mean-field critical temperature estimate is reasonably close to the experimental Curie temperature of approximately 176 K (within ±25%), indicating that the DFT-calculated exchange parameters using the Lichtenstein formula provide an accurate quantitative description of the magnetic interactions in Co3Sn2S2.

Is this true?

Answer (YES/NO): NO